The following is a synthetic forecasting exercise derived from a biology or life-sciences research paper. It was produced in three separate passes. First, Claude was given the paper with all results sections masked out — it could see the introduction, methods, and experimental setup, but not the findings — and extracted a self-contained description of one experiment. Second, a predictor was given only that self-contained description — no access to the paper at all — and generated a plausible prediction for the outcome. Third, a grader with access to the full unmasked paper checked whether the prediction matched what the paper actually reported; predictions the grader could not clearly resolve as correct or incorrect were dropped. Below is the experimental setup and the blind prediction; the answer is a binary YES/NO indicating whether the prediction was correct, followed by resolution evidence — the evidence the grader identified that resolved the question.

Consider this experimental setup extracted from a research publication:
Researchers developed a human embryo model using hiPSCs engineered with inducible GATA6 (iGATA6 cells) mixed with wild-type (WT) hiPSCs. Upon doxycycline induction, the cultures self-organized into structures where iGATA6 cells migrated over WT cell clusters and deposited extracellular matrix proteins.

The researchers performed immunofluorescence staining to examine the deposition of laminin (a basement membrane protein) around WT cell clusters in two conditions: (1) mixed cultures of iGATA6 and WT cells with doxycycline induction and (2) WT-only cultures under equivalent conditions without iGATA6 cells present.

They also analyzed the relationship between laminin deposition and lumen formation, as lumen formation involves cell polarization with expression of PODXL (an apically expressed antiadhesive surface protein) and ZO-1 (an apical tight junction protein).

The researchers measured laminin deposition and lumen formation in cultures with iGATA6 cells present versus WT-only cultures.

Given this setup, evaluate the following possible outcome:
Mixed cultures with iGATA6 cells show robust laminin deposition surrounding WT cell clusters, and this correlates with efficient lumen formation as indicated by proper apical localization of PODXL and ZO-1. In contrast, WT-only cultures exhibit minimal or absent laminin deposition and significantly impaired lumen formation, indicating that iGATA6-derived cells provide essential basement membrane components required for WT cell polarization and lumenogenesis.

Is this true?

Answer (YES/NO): YES